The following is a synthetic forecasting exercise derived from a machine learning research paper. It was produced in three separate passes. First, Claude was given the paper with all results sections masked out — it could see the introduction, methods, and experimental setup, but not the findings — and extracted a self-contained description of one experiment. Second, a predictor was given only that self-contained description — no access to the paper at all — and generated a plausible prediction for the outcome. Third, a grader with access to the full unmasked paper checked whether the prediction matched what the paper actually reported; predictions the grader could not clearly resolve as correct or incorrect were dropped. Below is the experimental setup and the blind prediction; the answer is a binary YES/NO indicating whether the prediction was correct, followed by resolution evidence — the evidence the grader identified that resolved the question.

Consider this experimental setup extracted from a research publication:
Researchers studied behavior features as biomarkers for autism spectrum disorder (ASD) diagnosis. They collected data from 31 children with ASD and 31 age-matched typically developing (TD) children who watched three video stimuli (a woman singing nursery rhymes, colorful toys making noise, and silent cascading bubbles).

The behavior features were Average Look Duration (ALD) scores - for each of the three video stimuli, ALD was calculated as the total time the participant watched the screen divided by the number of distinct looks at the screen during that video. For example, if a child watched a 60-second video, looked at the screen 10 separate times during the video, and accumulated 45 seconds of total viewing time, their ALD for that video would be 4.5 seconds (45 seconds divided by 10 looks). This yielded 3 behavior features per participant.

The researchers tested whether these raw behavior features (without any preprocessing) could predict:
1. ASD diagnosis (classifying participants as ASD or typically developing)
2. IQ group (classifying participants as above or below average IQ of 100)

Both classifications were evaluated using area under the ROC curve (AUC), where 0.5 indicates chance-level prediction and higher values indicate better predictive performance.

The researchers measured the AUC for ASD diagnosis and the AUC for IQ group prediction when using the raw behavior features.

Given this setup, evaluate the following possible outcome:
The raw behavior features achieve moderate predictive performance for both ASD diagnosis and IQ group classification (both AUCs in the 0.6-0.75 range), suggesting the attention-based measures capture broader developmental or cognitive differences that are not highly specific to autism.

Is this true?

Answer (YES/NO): NO